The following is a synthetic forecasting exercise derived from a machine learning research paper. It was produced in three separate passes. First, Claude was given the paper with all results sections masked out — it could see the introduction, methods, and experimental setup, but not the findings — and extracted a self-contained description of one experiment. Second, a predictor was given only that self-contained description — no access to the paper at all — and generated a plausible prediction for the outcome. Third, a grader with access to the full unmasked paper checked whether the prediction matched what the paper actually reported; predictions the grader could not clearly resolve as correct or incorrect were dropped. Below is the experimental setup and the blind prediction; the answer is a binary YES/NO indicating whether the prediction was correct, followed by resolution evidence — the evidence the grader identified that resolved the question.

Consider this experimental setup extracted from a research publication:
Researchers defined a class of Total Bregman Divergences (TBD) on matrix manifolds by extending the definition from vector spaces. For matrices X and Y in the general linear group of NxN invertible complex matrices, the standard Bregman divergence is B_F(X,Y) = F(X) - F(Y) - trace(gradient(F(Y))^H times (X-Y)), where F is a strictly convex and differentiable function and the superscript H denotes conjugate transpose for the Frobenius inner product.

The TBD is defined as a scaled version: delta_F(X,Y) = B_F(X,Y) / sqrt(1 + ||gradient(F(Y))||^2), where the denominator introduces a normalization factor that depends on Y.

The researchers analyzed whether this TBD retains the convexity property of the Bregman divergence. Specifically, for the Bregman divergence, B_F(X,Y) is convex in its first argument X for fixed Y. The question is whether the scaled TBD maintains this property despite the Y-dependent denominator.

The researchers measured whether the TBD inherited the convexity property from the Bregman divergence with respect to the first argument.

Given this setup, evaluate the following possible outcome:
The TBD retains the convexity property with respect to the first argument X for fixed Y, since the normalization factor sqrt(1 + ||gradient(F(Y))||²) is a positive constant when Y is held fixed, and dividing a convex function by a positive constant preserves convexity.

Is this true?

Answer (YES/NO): YES